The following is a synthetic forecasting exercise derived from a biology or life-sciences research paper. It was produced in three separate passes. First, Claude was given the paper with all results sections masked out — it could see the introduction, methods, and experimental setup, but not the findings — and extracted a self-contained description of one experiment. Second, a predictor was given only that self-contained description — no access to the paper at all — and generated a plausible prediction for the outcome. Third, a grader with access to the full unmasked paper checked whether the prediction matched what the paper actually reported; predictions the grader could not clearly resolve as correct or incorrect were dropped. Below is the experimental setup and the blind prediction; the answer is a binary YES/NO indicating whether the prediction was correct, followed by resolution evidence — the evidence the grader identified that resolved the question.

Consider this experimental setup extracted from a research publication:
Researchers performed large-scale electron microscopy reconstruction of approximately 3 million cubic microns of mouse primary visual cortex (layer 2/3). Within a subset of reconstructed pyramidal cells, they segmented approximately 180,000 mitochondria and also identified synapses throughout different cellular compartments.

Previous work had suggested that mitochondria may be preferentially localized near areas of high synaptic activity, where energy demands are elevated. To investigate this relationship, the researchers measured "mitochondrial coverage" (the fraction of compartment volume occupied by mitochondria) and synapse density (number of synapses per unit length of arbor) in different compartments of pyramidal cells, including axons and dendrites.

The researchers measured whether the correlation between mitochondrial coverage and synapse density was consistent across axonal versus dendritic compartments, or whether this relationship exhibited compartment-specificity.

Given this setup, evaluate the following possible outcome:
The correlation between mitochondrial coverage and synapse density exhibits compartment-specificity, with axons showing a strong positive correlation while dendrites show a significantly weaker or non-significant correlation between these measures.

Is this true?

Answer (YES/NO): NO